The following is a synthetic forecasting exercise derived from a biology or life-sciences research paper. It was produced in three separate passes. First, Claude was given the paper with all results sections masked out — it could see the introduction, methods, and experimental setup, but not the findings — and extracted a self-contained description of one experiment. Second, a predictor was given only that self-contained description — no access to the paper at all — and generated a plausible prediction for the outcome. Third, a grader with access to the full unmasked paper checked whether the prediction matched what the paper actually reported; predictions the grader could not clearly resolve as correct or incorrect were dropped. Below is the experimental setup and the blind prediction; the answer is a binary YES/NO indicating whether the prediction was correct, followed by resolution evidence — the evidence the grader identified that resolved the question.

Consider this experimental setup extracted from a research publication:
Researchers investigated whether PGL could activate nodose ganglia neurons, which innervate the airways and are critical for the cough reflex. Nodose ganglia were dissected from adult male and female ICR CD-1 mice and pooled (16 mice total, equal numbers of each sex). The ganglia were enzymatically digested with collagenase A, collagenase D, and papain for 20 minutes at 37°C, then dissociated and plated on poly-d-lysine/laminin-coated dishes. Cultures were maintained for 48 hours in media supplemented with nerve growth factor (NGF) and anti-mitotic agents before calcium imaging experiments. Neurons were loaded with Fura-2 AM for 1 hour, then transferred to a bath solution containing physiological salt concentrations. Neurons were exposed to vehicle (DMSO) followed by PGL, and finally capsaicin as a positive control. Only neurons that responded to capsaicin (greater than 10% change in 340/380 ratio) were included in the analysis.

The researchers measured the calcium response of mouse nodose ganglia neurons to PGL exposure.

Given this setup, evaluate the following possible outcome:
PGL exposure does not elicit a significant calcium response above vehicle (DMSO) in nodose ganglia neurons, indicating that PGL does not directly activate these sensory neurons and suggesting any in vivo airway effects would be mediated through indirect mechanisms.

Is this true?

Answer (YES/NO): NO